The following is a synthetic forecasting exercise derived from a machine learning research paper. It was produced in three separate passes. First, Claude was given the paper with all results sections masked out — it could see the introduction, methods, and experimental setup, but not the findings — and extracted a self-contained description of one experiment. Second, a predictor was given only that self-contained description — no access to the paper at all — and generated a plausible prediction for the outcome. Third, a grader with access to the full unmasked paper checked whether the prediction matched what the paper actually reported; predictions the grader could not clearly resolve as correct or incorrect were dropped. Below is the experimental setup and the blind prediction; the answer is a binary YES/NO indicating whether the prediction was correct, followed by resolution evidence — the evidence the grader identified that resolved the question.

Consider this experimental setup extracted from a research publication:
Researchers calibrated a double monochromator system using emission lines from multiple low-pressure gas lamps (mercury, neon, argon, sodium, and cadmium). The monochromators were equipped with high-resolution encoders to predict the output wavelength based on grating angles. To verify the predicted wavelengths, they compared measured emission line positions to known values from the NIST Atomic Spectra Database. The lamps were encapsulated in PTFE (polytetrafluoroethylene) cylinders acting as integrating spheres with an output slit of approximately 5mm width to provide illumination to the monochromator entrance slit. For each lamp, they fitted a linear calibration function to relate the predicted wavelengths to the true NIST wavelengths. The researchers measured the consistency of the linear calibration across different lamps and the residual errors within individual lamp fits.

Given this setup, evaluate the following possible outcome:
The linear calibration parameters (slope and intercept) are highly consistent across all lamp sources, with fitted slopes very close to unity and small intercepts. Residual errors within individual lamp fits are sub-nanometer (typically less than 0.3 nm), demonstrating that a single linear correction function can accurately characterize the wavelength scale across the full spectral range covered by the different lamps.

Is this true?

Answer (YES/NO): NO